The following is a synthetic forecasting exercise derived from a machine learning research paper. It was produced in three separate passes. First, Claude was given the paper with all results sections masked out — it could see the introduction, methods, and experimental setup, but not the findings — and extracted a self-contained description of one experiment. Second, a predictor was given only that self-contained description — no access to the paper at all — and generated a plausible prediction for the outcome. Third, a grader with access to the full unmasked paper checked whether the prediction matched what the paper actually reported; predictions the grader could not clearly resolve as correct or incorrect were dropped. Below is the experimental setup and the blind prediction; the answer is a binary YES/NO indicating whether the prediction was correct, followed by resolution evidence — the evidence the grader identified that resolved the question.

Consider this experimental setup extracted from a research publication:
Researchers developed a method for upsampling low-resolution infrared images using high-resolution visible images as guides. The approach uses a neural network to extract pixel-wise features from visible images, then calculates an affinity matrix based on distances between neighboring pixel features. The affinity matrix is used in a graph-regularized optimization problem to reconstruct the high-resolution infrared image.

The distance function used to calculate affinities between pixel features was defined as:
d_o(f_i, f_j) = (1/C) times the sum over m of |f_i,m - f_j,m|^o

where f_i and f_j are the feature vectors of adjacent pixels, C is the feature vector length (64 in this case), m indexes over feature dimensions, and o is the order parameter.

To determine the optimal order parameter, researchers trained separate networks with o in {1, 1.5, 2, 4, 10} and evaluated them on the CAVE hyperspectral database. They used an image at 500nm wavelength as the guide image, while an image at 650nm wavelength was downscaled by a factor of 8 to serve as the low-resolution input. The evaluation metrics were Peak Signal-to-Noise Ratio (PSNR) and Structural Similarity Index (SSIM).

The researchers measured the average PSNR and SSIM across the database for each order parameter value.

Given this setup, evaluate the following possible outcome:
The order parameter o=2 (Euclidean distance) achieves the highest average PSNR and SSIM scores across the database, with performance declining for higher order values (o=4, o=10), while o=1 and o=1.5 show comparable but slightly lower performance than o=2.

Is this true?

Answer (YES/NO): NO